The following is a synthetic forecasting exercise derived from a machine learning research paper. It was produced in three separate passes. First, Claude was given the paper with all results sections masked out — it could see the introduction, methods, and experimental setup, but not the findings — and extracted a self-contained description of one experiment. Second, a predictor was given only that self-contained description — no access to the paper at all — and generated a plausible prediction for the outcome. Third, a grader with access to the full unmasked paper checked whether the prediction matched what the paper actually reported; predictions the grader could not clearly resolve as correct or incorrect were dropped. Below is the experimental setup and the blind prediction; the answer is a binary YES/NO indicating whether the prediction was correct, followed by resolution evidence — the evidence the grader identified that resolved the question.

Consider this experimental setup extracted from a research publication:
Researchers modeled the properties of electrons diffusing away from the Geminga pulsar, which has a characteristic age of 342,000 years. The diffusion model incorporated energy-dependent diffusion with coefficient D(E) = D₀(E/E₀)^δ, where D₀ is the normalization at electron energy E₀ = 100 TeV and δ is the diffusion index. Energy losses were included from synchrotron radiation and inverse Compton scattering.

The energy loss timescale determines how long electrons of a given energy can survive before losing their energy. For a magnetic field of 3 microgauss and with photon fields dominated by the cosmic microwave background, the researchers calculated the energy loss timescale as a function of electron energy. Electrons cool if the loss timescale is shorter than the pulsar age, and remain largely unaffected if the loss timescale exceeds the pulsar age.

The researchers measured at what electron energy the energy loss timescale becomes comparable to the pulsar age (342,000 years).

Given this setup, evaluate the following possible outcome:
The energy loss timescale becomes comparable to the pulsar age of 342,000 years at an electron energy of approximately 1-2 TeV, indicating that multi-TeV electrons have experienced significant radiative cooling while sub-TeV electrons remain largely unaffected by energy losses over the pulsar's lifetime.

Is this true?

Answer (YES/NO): YES